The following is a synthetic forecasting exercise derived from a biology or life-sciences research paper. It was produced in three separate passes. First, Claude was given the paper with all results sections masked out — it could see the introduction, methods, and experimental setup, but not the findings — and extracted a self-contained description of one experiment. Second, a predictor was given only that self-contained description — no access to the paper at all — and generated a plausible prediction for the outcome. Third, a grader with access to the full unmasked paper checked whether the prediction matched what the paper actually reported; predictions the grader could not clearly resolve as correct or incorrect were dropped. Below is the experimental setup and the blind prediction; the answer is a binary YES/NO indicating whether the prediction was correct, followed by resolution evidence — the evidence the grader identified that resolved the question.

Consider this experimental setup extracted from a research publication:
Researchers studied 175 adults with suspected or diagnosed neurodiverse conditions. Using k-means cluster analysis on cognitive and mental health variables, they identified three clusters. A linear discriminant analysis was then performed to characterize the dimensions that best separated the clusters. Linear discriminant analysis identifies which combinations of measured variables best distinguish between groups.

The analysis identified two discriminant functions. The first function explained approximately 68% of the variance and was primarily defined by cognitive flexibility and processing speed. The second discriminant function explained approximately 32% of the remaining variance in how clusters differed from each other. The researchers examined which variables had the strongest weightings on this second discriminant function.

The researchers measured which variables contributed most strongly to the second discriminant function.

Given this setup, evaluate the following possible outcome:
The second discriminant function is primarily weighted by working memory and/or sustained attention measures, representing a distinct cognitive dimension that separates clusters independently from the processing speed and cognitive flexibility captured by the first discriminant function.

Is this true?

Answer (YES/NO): NO